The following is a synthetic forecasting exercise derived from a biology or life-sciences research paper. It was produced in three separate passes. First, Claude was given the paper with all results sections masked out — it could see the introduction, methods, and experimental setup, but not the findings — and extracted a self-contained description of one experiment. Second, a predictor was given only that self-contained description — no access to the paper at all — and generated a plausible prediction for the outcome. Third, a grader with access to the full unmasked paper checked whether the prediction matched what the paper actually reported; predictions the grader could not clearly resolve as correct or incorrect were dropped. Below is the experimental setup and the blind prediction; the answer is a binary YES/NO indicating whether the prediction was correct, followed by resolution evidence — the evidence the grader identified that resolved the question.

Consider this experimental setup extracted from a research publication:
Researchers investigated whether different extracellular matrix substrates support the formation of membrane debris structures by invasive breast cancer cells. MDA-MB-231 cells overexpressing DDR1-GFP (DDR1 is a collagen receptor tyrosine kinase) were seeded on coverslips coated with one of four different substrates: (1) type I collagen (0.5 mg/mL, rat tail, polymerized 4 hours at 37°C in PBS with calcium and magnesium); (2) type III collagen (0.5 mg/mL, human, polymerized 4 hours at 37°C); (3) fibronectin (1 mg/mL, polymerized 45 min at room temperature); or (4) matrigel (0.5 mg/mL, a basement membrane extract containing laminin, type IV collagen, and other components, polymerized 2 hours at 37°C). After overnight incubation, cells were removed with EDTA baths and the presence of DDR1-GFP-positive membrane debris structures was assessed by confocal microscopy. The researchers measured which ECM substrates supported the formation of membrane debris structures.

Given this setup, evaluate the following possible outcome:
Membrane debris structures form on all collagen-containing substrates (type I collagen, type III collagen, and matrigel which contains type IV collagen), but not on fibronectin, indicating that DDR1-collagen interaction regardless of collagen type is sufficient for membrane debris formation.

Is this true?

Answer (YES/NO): NO